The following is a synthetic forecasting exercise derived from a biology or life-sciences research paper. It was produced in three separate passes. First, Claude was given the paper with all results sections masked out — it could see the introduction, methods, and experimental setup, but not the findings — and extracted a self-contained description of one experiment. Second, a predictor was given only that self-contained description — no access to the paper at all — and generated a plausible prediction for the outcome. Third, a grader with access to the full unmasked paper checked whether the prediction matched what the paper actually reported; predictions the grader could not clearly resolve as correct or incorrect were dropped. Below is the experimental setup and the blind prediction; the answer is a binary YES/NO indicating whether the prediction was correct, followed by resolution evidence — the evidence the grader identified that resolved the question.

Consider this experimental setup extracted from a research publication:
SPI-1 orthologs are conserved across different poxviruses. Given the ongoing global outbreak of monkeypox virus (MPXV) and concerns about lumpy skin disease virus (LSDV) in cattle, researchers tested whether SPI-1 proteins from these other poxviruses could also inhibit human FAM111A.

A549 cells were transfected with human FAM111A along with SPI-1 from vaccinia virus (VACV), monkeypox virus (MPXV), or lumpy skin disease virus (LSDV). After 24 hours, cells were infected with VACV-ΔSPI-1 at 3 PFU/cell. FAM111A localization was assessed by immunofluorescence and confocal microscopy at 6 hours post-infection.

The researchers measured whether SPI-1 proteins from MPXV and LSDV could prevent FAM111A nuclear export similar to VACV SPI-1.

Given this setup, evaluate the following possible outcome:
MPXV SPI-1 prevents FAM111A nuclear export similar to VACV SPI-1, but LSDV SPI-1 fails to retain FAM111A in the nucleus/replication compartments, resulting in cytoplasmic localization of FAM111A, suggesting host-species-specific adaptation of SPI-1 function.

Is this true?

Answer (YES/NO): NO